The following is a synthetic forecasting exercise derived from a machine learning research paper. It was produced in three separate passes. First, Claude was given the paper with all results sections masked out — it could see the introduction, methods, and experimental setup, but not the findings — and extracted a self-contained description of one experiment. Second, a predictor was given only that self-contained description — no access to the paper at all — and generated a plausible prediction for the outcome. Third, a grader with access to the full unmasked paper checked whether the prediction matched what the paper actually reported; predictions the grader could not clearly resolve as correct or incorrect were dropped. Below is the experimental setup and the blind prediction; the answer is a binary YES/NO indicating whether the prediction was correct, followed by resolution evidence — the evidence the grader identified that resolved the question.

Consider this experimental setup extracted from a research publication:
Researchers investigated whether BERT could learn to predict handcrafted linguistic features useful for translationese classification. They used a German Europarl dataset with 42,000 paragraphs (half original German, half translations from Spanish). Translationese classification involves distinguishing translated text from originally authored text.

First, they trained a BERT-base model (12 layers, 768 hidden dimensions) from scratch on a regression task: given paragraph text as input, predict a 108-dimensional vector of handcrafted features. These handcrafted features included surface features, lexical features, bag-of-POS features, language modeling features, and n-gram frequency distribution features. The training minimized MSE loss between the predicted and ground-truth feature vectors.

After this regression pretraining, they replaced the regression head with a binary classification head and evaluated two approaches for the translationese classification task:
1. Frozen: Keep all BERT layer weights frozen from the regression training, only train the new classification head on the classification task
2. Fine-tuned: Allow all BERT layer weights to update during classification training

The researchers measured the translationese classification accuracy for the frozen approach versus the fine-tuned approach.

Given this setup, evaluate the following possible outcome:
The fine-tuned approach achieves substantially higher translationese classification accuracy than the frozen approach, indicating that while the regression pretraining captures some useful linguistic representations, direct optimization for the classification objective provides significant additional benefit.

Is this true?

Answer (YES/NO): YES